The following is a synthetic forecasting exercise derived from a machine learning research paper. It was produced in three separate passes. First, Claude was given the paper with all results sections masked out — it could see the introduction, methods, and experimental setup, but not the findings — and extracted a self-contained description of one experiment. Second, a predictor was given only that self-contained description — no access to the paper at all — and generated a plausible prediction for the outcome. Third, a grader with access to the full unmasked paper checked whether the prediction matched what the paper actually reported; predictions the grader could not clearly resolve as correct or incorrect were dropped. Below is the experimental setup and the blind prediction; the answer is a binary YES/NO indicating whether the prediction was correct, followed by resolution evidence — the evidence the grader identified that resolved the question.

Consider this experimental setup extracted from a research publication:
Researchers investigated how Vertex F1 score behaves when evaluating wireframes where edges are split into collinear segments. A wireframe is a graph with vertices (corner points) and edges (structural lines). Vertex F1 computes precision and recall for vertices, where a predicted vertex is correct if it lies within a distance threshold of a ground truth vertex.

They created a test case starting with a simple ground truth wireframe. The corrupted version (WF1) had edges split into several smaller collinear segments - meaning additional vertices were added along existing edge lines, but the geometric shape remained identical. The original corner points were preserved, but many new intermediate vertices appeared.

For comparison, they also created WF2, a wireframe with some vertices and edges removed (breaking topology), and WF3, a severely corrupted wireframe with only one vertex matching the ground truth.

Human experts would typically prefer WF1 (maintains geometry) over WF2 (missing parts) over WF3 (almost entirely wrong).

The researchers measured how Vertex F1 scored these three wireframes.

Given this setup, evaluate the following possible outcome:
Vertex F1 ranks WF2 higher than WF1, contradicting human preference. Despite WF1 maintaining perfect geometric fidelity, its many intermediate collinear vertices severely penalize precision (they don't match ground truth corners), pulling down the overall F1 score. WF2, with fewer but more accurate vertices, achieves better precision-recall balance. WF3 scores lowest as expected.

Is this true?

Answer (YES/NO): YES